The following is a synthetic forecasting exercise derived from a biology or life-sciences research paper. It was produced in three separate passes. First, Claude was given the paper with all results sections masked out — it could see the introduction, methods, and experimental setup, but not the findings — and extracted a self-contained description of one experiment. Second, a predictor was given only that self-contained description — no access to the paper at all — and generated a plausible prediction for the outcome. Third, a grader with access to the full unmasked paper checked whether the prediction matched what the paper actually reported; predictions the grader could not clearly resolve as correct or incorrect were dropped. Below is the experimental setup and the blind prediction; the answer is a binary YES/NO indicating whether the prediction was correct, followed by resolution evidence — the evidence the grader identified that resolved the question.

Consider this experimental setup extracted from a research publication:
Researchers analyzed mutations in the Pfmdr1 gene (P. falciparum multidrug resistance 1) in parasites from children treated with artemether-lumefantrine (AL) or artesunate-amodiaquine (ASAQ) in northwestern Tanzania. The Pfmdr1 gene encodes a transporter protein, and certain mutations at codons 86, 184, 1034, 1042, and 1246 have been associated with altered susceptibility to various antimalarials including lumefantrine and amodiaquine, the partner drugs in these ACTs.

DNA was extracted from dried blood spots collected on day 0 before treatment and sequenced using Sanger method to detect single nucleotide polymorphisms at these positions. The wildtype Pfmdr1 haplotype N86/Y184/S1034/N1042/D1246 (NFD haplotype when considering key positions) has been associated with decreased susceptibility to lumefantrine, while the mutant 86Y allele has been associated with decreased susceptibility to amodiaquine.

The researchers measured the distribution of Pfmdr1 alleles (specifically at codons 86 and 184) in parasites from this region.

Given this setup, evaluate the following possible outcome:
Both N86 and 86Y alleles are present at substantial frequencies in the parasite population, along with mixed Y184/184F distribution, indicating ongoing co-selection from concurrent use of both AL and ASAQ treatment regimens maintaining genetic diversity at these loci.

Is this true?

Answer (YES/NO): NO